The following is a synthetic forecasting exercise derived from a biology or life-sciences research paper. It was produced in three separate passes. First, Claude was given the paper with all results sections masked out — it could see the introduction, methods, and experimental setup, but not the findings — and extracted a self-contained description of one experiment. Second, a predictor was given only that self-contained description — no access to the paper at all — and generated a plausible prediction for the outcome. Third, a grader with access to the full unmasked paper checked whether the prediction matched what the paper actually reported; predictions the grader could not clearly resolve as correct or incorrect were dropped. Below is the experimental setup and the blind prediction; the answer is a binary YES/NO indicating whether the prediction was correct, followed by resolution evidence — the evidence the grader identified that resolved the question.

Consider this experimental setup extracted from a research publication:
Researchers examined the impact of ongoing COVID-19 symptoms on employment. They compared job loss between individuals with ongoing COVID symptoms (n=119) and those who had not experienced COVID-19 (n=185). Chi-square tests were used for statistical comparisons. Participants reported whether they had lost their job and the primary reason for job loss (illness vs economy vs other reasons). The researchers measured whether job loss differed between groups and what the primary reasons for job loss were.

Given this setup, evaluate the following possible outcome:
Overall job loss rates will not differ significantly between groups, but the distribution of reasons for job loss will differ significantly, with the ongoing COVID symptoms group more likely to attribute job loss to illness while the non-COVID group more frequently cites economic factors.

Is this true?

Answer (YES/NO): NO